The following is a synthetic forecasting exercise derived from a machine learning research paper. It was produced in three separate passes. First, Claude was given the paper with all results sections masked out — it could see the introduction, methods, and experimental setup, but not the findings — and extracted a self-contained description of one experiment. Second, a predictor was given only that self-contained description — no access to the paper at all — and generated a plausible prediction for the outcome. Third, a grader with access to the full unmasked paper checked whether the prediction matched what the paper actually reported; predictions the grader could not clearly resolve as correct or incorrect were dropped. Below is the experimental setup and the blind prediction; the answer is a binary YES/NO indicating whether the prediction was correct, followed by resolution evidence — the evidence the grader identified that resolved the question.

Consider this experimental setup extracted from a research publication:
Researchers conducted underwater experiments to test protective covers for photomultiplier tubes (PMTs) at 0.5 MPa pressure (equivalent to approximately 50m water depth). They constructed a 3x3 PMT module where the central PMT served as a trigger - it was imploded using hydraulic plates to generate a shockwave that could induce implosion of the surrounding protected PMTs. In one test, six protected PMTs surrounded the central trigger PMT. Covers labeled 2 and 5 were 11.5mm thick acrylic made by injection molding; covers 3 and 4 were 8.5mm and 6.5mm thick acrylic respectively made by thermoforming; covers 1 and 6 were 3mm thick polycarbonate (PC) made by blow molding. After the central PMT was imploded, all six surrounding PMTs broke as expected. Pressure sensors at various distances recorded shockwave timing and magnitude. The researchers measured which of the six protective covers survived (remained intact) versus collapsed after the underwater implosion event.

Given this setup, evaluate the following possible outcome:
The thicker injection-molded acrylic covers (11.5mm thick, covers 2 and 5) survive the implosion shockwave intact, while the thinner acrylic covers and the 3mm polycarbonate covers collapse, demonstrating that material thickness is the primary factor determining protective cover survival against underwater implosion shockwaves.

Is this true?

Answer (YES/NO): NO